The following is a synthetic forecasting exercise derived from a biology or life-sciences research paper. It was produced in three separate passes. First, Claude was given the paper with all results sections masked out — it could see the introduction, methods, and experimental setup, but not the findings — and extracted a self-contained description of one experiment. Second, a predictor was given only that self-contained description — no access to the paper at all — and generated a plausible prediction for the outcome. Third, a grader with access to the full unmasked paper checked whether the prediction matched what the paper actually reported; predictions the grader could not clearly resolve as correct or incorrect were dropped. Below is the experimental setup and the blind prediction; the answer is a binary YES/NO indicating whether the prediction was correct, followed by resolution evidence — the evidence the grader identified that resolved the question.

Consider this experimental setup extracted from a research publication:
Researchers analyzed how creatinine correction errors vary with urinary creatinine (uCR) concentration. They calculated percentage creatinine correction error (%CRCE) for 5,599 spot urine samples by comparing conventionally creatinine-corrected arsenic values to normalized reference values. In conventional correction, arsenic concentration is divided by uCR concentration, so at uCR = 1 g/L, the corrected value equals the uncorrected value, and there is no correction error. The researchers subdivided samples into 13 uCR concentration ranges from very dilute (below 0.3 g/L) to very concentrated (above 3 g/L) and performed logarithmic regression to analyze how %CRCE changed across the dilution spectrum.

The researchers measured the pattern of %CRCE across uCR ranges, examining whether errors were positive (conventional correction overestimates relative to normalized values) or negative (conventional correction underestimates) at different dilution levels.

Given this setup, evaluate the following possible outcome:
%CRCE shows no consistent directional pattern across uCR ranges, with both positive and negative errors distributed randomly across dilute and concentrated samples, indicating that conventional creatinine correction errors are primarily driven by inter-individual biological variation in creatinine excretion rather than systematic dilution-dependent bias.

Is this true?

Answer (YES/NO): NO